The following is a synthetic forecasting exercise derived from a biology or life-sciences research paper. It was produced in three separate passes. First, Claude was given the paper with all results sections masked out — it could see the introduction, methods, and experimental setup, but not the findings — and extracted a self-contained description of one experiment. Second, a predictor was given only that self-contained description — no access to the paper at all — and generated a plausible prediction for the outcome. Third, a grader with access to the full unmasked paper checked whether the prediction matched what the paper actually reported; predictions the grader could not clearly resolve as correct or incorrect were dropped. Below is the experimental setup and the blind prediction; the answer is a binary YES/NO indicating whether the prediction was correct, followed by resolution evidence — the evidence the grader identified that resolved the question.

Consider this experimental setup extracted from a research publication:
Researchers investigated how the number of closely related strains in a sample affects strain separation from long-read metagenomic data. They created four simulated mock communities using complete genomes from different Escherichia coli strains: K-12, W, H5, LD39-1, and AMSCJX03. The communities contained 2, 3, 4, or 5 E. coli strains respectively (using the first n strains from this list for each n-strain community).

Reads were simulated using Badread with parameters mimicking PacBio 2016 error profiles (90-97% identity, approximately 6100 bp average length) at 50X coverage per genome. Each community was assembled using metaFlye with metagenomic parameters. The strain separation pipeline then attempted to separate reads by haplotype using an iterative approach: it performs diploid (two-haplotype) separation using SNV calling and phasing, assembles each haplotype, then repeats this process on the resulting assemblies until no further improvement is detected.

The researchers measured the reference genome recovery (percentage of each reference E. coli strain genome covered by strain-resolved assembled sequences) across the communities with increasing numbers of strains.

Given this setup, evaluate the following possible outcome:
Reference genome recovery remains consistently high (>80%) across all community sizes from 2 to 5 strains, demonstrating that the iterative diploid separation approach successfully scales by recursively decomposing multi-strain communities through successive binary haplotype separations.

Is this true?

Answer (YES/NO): NO